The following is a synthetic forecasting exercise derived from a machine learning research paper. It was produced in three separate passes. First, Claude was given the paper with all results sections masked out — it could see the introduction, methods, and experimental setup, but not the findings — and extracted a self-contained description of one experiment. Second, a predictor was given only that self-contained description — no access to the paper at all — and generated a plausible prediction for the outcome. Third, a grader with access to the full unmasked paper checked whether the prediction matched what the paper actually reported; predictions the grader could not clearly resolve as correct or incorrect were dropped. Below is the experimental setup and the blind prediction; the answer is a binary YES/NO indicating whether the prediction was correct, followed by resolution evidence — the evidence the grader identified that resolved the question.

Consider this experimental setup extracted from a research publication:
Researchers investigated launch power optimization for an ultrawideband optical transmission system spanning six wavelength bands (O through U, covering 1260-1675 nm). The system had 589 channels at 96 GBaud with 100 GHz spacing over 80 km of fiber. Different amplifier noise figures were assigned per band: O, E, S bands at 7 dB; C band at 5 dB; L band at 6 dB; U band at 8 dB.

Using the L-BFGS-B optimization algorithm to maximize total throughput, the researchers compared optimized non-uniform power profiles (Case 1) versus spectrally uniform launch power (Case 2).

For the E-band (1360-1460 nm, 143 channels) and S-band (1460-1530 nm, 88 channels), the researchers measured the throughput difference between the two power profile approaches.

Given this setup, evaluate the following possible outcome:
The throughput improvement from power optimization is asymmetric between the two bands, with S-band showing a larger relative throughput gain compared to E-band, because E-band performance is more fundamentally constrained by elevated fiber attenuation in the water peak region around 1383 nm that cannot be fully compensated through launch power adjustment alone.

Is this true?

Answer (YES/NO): NO